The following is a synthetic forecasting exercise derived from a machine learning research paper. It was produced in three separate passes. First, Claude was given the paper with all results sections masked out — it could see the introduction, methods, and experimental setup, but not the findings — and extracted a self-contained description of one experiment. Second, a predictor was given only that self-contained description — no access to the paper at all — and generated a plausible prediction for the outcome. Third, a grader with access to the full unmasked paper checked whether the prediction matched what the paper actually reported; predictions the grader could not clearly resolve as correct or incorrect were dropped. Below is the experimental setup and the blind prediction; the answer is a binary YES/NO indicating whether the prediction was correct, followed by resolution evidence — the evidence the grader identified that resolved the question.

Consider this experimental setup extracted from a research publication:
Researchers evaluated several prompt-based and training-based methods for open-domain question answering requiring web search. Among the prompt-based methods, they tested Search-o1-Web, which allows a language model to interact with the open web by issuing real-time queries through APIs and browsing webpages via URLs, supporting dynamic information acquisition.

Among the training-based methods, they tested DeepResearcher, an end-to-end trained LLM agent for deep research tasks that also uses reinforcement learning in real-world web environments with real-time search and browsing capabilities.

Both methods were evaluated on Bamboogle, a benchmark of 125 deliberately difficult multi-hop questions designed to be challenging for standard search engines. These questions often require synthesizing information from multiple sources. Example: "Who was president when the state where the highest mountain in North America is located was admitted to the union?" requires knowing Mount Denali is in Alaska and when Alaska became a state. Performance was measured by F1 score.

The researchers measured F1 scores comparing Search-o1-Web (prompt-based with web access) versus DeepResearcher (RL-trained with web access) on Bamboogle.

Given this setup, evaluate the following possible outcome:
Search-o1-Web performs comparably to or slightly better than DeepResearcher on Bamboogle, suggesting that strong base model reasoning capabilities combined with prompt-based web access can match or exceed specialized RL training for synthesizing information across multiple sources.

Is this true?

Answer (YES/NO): NO